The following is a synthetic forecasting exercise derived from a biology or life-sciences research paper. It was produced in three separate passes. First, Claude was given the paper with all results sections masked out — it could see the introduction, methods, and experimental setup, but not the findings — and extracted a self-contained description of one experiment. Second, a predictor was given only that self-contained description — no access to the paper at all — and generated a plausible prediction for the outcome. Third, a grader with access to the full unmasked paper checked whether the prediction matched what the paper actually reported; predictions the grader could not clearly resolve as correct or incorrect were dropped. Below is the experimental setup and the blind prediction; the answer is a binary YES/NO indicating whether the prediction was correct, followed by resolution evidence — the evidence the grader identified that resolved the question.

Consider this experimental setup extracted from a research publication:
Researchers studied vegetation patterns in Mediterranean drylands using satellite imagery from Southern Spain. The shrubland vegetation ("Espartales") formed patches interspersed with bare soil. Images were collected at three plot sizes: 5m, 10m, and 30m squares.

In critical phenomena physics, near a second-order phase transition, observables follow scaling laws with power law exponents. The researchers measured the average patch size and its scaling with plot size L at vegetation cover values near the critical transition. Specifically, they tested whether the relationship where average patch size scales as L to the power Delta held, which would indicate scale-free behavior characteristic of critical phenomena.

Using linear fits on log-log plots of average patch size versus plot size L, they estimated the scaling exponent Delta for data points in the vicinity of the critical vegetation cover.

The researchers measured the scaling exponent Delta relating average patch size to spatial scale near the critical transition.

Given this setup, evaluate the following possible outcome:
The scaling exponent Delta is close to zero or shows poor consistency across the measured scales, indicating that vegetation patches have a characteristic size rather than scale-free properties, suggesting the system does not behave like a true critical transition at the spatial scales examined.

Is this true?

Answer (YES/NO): NO